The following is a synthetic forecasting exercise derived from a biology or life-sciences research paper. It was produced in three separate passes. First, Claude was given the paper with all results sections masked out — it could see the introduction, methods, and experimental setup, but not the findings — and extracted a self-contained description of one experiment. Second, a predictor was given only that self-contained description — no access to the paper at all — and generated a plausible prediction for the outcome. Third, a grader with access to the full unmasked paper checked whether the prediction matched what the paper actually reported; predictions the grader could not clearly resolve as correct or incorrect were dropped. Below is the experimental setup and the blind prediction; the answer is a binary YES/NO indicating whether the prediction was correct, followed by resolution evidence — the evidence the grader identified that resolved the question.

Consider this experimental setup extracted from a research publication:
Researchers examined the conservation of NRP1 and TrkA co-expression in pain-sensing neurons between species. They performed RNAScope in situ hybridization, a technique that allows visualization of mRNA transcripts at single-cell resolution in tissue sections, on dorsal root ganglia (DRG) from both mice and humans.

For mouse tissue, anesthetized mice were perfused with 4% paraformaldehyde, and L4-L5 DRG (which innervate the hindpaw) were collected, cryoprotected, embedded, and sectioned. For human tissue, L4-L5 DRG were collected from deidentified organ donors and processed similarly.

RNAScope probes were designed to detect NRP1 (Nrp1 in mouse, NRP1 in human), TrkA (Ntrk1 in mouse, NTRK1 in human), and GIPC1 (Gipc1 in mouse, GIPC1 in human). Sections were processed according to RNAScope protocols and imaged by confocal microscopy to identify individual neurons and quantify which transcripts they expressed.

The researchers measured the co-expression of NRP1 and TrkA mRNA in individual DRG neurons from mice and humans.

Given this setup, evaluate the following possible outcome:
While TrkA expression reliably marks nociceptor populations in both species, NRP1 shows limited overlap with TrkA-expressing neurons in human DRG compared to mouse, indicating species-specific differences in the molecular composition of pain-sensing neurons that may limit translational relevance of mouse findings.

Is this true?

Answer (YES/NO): NO